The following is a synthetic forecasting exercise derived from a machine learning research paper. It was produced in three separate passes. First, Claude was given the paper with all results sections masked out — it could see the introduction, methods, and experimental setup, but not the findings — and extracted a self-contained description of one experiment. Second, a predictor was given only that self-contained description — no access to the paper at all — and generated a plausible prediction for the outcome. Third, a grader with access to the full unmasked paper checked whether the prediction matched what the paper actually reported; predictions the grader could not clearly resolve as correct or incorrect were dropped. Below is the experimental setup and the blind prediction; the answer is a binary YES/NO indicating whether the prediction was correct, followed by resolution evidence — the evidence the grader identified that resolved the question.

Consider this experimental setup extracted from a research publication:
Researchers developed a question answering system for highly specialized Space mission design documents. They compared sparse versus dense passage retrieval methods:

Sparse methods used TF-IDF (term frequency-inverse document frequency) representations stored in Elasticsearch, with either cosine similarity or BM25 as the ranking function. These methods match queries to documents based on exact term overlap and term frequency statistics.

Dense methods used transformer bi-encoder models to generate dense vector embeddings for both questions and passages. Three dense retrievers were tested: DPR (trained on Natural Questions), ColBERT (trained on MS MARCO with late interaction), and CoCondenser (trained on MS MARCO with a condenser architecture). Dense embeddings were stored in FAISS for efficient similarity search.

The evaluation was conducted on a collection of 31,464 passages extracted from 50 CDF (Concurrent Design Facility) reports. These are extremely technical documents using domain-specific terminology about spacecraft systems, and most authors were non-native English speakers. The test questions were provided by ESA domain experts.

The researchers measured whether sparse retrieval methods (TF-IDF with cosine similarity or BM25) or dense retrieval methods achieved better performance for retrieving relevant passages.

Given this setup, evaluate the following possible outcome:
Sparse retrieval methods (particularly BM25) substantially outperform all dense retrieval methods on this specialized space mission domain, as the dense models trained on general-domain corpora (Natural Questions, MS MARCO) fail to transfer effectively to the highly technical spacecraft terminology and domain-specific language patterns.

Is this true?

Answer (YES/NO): NO